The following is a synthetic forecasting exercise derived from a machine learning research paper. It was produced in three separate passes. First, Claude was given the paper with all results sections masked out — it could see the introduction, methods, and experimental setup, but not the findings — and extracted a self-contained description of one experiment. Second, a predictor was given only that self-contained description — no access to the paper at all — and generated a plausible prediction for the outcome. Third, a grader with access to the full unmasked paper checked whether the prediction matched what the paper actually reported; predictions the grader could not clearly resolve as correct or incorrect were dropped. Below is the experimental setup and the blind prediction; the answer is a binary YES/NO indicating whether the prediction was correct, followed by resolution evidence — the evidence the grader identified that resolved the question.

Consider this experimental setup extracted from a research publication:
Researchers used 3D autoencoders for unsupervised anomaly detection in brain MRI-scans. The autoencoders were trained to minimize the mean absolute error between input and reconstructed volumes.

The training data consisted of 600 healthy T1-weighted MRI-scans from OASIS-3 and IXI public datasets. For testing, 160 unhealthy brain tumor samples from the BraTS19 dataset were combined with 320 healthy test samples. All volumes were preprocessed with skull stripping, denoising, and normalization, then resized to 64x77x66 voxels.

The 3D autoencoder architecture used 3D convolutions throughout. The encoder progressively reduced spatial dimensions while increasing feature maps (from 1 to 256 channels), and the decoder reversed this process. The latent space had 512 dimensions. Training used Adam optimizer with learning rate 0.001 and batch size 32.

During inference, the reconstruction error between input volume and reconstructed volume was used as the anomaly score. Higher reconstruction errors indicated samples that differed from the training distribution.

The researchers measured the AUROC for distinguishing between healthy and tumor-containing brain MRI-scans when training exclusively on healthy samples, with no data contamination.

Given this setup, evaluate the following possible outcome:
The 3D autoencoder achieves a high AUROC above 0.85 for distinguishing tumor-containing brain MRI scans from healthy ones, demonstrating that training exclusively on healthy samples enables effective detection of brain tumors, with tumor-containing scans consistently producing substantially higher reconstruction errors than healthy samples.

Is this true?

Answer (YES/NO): YES